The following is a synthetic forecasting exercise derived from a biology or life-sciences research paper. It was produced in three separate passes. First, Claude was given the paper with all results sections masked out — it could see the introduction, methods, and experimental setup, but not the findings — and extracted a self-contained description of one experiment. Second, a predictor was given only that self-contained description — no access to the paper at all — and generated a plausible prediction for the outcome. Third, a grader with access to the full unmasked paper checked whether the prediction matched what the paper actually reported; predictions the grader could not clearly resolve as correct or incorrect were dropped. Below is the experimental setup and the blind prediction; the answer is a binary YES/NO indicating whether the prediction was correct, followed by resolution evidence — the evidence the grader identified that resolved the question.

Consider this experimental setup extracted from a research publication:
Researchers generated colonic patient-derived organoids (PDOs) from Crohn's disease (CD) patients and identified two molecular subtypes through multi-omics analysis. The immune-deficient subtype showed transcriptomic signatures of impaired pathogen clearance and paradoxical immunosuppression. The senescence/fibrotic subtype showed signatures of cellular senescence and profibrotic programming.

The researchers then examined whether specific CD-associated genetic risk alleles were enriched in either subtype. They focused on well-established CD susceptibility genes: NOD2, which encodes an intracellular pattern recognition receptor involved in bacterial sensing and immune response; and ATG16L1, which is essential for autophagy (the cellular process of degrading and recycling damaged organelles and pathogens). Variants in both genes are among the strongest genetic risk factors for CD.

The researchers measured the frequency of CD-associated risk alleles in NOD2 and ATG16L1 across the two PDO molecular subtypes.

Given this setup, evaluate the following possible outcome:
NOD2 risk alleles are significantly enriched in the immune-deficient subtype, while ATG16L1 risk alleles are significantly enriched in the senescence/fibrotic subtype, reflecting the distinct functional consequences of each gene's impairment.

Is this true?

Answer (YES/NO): NO